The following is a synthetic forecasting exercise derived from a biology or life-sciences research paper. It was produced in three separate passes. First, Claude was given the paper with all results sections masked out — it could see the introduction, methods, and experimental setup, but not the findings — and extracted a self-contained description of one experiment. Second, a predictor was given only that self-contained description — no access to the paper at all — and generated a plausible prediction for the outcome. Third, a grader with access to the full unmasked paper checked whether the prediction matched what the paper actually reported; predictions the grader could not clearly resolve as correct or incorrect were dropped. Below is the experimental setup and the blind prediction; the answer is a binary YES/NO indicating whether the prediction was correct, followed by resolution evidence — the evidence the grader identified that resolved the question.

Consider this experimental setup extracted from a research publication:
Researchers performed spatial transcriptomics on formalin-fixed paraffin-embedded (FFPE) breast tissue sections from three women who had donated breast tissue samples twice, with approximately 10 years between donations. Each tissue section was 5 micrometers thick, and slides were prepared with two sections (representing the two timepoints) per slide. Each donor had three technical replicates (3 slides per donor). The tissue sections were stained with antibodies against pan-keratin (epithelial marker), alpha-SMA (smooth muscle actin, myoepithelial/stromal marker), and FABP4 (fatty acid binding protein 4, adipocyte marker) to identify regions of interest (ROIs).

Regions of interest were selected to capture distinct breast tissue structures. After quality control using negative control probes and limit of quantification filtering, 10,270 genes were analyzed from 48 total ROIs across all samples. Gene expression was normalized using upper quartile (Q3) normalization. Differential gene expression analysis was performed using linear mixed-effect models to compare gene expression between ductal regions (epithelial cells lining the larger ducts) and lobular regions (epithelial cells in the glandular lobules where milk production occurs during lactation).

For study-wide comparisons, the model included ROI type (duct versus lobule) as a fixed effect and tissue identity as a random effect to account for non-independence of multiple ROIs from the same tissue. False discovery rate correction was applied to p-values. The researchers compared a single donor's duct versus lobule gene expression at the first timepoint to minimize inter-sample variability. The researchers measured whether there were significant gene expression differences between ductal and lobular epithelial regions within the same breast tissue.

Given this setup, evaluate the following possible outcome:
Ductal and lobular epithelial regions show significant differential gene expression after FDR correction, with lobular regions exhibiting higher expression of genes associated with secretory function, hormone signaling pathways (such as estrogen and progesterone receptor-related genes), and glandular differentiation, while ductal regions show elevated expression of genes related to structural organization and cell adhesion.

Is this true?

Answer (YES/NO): NO